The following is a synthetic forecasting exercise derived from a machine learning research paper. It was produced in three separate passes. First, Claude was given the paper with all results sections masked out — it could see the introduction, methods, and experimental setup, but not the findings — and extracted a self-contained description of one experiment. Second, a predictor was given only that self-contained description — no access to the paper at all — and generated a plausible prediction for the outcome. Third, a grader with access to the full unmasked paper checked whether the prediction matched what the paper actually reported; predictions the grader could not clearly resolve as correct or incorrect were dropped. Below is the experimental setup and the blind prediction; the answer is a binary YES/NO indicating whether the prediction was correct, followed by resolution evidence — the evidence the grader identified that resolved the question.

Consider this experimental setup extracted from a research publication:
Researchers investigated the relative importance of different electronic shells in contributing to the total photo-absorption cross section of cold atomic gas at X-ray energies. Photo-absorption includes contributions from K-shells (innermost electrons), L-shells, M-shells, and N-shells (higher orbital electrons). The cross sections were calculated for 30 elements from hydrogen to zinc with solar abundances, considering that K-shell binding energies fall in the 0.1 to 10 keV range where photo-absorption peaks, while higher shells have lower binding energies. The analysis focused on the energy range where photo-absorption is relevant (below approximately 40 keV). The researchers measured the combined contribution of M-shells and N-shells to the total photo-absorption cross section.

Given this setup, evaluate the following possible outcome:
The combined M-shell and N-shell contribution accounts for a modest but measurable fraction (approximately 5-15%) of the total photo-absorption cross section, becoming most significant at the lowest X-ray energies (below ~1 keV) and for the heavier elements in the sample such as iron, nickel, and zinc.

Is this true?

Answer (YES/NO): NO